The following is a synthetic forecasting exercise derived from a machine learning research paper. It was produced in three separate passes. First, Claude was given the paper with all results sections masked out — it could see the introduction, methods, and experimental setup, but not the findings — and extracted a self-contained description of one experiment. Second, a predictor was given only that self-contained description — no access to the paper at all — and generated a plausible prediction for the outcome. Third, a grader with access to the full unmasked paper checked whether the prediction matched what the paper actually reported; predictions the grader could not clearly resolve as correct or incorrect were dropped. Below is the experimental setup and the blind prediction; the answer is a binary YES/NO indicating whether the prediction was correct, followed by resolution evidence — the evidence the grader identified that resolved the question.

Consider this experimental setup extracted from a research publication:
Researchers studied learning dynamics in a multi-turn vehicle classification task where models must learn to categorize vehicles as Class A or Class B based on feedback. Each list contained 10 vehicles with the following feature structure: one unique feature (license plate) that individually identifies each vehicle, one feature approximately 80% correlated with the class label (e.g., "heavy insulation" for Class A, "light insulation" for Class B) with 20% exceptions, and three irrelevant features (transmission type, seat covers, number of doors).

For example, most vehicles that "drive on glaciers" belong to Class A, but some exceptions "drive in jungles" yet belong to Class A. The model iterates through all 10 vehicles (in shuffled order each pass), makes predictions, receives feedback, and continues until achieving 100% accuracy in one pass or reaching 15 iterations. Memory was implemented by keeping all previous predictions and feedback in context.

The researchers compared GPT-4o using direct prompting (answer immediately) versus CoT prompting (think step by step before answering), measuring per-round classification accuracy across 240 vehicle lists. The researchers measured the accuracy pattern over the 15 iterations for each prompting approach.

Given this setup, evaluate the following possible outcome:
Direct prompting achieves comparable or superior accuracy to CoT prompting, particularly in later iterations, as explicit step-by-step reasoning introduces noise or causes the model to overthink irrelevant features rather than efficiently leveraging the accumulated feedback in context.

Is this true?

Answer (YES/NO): NO